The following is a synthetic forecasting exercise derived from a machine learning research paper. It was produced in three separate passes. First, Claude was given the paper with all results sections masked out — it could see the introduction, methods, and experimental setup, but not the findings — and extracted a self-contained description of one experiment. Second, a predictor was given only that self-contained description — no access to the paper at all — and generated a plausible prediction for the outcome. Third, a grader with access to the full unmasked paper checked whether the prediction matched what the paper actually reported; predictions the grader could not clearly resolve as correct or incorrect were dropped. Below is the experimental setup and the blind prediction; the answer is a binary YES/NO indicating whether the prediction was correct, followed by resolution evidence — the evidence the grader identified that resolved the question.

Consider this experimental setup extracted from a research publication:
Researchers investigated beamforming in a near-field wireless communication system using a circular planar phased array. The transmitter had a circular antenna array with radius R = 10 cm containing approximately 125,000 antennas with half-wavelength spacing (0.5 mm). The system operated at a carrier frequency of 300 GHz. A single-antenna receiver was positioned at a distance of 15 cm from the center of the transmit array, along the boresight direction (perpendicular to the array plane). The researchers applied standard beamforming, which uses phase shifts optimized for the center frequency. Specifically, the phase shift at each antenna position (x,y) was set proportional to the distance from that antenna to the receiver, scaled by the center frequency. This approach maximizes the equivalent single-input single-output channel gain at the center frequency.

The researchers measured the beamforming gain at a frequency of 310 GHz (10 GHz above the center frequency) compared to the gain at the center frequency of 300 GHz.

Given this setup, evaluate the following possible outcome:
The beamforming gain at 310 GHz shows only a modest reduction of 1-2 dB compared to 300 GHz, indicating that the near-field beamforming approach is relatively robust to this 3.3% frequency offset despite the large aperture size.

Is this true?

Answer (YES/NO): NO